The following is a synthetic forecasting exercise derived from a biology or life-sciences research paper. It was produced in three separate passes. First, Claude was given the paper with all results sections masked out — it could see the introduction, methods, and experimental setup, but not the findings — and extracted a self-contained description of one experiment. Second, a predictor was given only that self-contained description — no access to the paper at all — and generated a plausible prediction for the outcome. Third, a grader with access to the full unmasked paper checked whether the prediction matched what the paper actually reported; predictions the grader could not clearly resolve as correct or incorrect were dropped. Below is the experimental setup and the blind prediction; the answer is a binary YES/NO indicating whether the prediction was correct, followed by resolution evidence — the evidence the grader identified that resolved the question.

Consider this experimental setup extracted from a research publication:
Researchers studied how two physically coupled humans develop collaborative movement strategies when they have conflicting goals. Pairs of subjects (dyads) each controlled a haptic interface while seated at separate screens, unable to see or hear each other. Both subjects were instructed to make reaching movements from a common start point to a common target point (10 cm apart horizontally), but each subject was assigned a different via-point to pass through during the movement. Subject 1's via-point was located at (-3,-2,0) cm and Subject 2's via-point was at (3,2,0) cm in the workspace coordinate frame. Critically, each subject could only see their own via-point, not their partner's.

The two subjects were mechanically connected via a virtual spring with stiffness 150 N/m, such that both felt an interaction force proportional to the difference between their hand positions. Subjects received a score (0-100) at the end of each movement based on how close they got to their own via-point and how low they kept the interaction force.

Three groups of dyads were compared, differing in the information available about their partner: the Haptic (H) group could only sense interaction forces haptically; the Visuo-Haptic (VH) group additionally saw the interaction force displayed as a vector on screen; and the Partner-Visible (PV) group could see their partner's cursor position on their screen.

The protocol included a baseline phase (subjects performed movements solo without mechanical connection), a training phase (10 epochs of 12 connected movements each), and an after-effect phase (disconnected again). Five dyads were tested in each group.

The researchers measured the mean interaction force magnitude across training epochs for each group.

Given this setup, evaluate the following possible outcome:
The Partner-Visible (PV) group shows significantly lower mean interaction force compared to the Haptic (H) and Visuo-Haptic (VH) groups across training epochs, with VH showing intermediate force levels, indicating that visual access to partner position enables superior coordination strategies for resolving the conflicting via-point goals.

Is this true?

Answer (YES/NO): NO